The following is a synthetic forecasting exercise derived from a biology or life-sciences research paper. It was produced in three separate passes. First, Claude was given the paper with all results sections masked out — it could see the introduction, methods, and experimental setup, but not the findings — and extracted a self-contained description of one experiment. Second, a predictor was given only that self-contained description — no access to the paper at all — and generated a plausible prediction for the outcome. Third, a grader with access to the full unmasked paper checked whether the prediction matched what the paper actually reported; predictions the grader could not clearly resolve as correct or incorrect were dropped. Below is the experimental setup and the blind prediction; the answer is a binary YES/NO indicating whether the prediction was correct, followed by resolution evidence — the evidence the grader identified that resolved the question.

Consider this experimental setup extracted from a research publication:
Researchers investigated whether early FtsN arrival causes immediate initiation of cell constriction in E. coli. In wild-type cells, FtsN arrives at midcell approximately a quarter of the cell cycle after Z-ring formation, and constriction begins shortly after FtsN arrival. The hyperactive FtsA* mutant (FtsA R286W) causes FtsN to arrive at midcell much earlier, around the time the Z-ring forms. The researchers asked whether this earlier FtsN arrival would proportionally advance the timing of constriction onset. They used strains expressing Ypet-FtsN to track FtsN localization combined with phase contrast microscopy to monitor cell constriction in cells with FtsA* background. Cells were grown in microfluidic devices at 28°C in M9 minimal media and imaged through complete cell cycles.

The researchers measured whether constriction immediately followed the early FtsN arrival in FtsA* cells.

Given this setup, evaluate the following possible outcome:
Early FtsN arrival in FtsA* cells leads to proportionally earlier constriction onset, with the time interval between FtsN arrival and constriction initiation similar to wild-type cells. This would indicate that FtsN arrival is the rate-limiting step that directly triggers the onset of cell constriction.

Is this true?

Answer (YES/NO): NO